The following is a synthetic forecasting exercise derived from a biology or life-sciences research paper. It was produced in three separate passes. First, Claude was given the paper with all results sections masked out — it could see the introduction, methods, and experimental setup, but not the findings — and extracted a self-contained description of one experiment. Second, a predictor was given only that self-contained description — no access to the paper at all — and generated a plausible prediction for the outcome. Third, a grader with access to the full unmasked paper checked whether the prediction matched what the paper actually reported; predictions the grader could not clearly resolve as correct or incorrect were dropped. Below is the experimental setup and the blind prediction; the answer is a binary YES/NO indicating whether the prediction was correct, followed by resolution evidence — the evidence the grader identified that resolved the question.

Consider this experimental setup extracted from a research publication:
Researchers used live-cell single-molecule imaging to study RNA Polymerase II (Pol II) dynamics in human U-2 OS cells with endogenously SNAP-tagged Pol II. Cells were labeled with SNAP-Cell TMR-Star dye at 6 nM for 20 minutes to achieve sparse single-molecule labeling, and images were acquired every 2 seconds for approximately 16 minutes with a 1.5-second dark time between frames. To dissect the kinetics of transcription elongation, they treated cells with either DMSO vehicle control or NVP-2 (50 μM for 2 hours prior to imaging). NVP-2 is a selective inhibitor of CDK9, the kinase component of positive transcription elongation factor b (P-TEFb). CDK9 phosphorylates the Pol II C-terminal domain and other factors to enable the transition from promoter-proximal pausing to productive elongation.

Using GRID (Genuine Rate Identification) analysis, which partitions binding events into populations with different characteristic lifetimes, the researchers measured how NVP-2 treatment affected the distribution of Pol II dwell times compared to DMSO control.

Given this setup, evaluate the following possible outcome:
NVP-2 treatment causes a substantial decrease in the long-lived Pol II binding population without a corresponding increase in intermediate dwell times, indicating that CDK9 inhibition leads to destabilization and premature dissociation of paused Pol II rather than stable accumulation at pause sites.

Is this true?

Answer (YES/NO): NO